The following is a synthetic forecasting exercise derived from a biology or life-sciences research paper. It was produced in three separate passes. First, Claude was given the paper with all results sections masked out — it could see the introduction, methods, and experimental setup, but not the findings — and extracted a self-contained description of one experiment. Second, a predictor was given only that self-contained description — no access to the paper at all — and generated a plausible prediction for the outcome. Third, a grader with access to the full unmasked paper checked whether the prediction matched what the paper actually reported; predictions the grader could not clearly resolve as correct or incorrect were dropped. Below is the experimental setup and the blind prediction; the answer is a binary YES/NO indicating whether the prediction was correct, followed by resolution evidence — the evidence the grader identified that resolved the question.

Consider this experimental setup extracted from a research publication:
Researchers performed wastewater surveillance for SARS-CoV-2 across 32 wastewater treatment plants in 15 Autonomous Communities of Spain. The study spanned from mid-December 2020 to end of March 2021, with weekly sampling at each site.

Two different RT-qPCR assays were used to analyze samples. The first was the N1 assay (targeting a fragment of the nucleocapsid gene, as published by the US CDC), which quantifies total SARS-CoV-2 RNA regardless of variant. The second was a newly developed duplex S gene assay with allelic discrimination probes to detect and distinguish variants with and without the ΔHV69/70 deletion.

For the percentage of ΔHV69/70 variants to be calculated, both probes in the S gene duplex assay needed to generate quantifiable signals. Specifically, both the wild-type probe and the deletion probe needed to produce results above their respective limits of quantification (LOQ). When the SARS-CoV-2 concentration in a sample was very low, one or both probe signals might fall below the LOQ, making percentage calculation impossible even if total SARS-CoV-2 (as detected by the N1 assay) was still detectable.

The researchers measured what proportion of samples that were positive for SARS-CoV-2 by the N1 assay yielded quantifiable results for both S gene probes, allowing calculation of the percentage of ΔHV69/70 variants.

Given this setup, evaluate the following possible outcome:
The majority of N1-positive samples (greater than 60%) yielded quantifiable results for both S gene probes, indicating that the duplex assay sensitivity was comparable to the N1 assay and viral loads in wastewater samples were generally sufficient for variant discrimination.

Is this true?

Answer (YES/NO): YES